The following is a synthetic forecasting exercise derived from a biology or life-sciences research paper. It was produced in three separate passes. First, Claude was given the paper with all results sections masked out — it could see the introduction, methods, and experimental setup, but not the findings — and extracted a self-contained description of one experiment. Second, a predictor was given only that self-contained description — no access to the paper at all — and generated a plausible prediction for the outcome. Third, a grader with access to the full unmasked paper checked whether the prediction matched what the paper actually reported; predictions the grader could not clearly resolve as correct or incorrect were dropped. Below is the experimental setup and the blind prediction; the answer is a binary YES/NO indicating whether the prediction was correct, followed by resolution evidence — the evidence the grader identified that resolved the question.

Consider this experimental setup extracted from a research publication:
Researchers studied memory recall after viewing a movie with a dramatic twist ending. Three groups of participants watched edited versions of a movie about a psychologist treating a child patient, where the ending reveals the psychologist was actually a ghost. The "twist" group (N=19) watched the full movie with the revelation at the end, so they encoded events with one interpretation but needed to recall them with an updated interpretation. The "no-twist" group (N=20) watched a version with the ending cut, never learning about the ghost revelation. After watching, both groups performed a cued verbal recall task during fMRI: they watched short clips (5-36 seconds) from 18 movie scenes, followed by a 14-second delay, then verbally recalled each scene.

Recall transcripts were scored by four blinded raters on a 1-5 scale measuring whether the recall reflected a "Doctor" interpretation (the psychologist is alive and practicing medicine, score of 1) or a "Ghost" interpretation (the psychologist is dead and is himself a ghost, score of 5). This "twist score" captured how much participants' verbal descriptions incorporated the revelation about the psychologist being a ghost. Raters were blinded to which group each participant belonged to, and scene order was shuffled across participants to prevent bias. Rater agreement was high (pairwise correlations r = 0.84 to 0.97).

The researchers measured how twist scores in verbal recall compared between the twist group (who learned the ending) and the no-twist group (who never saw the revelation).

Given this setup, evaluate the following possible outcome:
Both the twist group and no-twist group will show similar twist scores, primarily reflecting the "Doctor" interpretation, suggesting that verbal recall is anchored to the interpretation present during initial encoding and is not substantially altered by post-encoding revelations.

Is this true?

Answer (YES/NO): NO